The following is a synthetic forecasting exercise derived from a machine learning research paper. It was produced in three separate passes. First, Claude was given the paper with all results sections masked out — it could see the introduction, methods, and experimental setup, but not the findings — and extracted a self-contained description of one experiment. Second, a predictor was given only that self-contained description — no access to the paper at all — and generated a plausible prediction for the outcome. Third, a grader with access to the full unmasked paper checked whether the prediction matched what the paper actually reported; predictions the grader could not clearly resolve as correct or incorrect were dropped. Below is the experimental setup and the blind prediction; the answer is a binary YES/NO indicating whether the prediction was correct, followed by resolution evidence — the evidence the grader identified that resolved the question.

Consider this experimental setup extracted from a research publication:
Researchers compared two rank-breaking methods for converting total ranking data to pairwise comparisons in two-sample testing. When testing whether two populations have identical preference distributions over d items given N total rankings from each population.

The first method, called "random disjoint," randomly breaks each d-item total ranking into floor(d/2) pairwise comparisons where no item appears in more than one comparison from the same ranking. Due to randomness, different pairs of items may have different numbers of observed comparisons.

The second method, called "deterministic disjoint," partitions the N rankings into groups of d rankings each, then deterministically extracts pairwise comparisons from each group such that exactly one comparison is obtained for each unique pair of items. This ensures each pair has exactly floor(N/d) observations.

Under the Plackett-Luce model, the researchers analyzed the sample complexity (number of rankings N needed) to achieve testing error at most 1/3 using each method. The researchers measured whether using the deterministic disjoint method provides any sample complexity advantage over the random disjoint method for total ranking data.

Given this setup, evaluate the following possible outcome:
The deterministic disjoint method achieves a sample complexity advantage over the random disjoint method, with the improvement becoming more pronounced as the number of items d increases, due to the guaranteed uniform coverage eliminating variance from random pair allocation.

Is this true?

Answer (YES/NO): YES